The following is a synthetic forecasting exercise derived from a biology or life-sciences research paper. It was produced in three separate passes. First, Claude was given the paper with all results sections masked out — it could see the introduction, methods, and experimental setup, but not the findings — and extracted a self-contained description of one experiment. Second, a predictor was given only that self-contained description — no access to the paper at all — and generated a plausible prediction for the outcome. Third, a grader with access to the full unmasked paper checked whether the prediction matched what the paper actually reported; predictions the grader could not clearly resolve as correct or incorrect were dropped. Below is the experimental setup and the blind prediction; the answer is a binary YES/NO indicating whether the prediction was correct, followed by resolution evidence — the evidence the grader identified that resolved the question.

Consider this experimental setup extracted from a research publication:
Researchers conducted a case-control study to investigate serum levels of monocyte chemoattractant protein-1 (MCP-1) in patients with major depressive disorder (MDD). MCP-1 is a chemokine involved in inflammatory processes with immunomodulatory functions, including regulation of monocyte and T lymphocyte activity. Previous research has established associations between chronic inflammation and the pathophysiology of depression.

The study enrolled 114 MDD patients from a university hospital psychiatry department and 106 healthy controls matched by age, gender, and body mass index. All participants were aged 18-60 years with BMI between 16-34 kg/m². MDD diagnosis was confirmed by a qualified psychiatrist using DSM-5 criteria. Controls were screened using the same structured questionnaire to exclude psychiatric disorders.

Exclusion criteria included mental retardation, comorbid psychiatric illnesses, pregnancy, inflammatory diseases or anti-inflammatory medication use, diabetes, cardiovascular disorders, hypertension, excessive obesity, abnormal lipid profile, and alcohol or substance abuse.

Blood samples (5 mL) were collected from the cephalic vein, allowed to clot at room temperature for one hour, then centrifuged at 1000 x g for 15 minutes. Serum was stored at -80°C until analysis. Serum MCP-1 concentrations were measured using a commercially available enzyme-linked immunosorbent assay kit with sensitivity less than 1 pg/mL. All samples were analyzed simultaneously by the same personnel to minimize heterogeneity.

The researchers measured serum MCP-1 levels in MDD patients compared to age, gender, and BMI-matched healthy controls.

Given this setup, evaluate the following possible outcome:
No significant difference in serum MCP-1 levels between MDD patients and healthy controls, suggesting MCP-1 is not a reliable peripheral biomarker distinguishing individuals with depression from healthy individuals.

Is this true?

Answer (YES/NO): NO